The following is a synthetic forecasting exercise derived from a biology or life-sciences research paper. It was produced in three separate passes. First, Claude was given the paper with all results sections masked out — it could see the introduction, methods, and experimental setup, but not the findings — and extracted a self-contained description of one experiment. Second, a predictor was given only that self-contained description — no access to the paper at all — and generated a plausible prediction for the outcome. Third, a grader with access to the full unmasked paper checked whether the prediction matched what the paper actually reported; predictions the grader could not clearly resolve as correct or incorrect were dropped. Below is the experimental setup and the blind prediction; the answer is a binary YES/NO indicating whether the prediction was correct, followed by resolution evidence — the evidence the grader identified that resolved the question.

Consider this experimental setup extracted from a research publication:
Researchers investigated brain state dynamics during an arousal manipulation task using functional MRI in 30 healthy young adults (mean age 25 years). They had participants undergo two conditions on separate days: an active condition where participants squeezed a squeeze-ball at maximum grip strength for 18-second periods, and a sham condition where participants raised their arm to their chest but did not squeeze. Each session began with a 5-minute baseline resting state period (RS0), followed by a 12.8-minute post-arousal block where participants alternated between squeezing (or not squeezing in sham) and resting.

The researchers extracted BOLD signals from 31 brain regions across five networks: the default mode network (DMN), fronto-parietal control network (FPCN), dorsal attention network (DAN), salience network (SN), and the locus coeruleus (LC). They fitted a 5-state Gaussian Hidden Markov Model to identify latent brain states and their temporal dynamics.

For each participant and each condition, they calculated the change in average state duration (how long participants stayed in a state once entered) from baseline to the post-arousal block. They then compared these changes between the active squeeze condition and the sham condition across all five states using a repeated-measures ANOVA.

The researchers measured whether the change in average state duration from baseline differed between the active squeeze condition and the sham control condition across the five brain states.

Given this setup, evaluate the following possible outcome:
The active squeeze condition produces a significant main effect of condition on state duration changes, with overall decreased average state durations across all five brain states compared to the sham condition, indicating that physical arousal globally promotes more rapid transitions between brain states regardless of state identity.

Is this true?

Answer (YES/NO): NO